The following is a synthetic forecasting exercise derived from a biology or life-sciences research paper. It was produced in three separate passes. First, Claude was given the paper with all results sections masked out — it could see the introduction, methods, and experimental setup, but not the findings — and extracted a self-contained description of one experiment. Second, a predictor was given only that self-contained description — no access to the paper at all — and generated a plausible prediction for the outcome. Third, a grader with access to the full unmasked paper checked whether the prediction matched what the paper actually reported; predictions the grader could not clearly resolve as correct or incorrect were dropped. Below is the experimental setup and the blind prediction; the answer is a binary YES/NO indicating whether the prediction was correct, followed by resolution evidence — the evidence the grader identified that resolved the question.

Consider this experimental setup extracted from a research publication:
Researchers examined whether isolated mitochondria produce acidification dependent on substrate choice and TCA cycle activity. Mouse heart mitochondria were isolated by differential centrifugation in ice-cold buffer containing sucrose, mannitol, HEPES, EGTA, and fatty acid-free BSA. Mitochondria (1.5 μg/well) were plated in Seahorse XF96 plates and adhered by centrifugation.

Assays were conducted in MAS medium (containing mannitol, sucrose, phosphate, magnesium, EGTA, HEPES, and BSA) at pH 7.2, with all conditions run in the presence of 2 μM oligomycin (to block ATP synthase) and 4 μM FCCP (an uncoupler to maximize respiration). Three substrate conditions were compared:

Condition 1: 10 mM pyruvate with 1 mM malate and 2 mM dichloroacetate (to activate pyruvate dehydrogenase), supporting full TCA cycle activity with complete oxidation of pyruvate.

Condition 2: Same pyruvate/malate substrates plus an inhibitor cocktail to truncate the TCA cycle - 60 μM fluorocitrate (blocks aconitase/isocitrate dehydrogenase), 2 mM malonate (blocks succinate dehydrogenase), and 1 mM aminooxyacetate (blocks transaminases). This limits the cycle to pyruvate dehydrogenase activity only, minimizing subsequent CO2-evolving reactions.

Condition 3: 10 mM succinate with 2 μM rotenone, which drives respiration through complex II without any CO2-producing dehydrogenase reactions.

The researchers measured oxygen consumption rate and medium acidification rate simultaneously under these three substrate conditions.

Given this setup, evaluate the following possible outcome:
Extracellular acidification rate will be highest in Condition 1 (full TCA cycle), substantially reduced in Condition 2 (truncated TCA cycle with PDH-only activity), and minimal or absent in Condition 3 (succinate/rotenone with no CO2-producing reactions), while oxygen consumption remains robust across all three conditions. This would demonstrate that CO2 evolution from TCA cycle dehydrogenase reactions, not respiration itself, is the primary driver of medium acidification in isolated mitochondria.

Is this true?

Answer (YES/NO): NO